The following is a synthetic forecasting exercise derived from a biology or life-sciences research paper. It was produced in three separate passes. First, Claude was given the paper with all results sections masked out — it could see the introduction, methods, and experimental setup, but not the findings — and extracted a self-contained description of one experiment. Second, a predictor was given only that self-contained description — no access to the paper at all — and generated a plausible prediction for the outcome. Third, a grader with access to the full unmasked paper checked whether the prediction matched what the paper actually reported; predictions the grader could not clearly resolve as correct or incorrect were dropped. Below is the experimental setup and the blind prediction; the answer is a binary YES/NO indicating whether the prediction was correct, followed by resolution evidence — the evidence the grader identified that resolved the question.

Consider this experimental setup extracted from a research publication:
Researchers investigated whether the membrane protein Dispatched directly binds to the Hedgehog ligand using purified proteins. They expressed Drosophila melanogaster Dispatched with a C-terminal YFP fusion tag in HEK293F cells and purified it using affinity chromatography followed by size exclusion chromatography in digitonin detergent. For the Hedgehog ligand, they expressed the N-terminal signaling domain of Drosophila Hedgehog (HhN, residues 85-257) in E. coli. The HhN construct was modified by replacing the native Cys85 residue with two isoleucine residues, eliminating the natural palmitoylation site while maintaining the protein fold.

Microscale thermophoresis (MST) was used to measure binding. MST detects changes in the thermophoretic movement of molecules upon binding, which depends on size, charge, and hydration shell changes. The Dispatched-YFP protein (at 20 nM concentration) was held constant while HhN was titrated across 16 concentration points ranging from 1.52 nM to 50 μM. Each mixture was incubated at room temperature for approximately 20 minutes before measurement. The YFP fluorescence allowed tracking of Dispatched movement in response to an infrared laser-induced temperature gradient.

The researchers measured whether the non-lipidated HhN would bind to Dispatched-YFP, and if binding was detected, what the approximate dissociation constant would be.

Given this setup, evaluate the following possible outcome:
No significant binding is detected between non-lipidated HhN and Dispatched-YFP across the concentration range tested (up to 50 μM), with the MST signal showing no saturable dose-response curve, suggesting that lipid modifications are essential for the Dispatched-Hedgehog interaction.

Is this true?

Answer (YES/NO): NO